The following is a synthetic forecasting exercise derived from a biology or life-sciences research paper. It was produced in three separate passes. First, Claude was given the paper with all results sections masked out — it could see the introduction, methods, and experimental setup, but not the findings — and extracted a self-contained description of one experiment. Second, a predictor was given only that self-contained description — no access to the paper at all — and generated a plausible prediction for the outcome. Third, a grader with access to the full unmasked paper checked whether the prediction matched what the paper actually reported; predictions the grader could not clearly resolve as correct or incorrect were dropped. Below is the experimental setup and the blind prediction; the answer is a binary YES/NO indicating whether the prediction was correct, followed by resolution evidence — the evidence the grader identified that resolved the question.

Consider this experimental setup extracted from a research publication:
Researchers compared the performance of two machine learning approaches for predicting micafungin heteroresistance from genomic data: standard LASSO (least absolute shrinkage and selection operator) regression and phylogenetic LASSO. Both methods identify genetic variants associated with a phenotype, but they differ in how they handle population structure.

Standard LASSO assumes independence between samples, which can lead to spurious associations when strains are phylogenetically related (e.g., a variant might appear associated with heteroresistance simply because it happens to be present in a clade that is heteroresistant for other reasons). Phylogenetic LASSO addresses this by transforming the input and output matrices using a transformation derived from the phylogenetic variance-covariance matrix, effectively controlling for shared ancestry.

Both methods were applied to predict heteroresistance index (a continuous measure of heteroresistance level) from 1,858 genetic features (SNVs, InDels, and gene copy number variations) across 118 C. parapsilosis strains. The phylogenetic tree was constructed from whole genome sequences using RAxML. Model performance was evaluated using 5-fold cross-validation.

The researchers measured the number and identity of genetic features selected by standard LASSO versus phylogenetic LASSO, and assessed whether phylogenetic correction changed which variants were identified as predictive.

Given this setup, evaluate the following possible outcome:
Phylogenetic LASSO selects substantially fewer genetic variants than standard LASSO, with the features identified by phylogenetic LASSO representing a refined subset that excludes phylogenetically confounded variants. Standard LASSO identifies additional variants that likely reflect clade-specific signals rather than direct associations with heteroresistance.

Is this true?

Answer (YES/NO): YES